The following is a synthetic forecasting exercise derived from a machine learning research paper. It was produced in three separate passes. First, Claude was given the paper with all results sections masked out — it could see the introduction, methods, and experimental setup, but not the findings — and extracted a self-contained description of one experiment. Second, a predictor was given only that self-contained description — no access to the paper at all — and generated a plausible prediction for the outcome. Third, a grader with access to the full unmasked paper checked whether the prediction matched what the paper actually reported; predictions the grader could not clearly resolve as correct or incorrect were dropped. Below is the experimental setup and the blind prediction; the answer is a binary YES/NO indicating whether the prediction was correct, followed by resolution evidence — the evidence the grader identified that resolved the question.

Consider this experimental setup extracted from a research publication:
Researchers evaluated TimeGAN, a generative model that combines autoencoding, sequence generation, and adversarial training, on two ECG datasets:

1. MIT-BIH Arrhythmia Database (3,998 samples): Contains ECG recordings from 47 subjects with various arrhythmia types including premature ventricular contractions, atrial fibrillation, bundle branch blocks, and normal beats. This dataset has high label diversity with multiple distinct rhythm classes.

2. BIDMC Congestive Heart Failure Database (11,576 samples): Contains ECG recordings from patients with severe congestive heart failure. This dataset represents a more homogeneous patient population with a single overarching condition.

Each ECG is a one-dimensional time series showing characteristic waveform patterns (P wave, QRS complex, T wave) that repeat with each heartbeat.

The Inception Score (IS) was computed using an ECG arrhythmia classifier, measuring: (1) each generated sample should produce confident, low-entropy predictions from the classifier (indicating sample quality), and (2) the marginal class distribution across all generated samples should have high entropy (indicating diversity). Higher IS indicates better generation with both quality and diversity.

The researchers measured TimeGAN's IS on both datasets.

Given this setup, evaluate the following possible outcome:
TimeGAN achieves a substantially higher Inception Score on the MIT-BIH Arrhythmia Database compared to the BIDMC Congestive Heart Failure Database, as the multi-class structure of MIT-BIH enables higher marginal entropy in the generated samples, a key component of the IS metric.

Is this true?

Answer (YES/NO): NO